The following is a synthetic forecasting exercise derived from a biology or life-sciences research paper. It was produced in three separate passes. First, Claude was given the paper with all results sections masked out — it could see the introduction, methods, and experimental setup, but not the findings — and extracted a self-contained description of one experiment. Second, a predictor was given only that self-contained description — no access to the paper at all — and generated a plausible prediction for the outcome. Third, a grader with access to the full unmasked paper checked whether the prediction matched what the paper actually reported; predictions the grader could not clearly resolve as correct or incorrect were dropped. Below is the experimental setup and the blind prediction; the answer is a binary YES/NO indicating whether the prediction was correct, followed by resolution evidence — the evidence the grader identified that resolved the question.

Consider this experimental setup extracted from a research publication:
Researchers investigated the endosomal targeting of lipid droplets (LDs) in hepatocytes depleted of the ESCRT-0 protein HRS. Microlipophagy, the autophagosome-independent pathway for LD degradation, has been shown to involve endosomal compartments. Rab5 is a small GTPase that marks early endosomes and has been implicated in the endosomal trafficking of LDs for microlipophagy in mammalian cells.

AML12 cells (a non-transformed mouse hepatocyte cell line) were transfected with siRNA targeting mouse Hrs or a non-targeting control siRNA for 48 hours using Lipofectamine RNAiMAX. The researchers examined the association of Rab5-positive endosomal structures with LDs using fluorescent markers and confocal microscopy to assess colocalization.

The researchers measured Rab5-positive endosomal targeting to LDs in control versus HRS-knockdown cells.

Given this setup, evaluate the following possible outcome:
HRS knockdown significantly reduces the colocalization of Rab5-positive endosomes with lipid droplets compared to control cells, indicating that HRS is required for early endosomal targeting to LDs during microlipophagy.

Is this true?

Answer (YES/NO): YES